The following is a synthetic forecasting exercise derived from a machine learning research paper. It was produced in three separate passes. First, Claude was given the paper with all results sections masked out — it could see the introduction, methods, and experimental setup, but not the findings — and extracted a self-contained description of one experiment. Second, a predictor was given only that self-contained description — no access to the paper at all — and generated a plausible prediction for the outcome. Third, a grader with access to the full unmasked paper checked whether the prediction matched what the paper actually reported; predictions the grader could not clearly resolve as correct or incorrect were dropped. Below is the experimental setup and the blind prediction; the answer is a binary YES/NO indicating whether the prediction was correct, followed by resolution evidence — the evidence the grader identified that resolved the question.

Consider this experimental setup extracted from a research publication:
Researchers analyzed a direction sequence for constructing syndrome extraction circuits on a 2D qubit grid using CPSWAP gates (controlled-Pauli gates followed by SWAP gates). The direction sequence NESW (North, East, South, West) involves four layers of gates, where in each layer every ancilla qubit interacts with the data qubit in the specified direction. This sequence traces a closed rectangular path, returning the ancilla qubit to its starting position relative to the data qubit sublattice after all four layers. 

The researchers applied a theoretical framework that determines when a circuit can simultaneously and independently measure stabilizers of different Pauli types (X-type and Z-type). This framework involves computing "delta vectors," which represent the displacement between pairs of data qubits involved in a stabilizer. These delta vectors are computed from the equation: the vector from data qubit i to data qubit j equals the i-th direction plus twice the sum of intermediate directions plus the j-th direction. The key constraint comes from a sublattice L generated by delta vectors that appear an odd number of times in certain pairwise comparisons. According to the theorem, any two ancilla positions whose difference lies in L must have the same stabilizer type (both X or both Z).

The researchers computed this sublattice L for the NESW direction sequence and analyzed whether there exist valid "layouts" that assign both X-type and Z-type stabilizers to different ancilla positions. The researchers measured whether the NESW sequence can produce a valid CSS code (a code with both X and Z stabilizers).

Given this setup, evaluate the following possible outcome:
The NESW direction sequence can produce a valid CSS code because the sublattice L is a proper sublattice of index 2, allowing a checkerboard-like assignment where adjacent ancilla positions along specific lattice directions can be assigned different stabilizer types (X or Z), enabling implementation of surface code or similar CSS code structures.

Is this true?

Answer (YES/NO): NO